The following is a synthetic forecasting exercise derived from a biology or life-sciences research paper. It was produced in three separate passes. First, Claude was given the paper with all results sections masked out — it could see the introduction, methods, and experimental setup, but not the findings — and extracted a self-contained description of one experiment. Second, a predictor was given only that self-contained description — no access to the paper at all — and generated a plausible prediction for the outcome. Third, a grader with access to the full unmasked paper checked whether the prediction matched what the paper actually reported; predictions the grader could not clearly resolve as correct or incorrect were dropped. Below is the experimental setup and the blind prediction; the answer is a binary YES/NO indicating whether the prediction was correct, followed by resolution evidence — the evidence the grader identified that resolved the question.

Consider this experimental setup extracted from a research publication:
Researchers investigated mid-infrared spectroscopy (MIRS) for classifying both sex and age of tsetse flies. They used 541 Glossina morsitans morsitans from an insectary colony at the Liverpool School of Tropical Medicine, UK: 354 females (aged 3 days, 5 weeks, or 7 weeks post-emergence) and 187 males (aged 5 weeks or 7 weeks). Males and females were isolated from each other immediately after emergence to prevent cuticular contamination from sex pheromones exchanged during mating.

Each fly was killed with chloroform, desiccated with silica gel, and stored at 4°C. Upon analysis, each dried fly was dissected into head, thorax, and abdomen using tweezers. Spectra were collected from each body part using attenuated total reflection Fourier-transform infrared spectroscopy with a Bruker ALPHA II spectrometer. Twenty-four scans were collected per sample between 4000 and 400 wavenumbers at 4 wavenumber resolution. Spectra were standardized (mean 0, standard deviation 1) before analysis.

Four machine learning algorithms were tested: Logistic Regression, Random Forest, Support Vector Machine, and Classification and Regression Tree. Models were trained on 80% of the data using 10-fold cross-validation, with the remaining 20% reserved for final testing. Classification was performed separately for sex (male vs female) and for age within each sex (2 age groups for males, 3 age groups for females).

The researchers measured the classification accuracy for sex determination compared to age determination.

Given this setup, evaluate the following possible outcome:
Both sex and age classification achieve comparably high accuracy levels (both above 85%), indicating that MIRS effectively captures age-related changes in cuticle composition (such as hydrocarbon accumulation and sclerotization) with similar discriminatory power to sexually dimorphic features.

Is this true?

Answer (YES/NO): YES